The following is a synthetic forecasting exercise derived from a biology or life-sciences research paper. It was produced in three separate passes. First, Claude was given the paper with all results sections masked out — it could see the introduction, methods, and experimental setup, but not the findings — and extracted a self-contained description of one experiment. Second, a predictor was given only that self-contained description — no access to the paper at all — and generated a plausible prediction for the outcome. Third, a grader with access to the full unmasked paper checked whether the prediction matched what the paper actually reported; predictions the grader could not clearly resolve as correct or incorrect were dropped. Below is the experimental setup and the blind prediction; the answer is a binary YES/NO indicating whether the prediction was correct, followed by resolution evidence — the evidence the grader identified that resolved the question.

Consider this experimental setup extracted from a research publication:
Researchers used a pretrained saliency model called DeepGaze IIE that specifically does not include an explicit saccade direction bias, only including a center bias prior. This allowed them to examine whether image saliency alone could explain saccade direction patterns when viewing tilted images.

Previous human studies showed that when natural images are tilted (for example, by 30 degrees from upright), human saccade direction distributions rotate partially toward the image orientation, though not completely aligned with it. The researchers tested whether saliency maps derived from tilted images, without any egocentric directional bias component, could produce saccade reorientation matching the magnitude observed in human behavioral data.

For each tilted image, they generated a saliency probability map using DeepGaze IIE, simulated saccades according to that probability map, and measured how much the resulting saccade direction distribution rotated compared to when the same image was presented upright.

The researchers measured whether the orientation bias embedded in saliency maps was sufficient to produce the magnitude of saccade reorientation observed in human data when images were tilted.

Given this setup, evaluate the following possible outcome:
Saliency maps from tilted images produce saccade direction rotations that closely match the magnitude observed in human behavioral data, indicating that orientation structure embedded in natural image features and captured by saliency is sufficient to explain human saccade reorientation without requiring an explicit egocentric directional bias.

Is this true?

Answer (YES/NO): NO